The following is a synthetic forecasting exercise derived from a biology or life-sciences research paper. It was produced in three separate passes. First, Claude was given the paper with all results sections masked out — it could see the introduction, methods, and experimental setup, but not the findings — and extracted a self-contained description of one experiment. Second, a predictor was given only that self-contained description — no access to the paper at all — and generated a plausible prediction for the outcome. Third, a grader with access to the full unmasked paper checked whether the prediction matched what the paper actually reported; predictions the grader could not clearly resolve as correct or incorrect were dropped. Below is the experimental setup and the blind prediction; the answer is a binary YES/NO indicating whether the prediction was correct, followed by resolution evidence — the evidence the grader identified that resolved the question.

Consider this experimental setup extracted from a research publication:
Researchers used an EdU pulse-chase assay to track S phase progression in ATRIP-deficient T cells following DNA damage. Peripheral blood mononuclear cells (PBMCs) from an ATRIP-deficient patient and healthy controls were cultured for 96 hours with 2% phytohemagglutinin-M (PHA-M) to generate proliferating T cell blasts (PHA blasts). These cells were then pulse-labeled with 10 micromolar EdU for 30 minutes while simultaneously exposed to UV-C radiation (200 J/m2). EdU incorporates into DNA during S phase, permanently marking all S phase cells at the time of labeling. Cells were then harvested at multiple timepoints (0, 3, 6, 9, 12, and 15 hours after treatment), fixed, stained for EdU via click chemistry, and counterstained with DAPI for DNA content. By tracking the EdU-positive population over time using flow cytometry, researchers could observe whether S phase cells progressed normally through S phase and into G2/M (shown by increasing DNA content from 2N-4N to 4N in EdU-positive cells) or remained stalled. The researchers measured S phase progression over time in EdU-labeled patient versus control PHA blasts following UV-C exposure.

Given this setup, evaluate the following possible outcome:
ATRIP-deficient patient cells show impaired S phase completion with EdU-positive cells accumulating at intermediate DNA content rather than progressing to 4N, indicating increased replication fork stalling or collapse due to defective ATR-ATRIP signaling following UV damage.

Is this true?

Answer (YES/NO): YES